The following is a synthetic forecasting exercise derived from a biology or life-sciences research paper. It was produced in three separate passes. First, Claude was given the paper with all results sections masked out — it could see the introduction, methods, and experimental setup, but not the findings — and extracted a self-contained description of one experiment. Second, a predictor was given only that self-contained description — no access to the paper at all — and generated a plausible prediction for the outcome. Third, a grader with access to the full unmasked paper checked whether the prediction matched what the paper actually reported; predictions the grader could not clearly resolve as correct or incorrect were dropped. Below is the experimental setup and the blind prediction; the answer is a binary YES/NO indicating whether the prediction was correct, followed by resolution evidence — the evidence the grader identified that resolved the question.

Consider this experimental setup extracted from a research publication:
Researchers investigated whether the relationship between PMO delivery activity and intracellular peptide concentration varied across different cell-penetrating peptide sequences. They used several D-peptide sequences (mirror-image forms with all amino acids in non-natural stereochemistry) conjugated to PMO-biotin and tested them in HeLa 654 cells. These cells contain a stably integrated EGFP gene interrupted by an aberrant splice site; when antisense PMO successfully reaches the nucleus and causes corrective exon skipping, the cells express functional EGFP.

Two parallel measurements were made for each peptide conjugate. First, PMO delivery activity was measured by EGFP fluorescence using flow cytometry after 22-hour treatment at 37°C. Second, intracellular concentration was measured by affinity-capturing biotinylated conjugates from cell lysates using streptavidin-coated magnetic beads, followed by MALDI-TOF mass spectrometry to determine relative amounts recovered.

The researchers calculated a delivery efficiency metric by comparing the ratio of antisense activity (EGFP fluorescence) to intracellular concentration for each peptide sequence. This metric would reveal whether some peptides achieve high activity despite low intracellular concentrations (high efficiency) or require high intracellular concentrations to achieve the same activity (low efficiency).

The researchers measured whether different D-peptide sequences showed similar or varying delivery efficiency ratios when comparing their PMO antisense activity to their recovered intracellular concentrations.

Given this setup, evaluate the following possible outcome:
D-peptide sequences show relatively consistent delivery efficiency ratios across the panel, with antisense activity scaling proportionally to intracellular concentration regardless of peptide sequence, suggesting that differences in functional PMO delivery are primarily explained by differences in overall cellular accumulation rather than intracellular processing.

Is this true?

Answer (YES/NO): NO